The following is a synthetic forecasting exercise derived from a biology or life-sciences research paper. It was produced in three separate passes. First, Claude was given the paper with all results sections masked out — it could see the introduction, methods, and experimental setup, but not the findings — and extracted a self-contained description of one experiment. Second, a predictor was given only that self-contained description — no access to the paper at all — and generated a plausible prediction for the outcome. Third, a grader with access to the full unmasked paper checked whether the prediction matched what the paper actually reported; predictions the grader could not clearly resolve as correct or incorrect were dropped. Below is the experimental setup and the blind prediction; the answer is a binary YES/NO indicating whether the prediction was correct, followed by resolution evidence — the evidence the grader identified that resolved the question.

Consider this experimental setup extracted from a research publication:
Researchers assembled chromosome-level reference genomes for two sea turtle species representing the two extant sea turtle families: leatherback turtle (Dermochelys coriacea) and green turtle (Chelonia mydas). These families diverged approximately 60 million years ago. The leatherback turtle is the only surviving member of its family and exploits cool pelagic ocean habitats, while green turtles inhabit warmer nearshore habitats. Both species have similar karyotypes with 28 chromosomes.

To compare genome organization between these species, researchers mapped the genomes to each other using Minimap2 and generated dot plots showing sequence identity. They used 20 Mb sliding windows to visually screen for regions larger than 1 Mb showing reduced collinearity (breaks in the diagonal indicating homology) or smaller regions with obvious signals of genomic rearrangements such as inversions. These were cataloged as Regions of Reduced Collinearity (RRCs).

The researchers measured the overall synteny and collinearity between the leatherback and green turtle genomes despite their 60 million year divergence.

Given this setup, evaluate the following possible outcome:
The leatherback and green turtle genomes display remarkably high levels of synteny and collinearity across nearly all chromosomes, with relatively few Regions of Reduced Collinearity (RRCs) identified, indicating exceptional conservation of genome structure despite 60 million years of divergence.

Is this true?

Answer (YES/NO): YES